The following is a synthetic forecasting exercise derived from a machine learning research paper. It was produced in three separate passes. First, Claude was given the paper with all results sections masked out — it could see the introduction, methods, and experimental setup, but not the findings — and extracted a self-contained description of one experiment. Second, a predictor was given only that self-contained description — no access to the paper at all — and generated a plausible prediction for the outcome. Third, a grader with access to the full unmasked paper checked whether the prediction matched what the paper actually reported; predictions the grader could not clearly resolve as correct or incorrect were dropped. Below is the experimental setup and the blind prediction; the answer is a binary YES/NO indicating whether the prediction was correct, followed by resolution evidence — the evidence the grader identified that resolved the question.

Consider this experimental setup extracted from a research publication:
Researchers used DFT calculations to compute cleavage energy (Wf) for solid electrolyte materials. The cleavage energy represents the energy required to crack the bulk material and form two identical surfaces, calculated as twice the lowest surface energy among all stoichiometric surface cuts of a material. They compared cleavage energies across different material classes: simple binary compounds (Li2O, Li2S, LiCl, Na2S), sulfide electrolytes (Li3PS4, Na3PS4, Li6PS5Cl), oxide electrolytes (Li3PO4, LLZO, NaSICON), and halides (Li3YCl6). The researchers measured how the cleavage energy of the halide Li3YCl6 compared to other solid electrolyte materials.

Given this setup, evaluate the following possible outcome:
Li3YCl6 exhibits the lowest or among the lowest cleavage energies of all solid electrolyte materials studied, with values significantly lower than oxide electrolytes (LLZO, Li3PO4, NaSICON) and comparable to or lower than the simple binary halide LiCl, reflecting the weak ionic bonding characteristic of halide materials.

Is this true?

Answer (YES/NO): YES